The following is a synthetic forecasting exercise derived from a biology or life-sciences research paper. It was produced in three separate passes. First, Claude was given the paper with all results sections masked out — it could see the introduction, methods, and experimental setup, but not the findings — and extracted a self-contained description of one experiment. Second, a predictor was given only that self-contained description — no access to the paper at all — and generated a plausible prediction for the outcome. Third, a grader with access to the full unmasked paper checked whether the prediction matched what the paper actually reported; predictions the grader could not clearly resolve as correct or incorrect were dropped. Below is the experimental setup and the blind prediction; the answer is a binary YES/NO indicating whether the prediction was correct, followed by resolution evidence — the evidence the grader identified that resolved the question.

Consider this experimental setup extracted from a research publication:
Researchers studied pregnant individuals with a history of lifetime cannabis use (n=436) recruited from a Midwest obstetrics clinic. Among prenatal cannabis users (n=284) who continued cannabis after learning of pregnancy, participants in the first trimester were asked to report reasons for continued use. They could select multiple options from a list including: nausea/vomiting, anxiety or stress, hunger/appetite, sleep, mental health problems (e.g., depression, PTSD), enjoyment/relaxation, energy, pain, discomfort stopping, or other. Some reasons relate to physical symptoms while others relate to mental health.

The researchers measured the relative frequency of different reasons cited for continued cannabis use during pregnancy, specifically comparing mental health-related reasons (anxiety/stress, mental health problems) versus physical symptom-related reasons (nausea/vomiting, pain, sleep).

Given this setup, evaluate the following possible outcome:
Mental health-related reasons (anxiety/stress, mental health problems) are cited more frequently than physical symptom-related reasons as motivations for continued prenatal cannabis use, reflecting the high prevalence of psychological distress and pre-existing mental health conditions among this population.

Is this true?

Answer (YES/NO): NO